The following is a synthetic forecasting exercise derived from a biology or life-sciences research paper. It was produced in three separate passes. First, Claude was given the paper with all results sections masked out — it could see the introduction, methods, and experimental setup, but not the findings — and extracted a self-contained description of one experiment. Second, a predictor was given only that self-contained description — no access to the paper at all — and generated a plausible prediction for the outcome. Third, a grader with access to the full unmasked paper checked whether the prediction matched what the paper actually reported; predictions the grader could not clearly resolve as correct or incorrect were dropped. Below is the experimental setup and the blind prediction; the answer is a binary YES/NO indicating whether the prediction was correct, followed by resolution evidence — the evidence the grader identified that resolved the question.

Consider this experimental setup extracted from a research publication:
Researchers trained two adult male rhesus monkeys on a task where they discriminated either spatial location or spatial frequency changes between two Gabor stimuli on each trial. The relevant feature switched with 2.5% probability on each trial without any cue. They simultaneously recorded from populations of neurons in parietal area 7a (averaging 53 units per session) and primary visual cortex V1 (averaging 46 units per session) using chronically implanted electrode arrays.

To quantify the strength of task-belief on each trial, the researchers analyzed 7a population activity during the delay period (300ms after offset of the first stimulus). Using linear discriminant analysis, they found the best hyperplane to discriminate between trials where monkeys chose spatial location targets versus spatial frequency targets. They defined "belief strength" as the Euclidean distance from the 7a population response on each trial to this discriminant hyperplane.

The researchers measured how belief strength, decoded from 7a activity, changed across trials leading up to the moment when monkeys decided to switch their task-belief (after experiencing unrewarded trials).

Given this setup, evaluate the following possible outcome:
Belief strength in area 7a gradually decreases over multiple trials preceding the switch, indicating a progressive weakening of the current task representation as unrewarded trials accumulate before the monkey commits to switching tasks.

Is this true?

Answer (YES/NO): YES